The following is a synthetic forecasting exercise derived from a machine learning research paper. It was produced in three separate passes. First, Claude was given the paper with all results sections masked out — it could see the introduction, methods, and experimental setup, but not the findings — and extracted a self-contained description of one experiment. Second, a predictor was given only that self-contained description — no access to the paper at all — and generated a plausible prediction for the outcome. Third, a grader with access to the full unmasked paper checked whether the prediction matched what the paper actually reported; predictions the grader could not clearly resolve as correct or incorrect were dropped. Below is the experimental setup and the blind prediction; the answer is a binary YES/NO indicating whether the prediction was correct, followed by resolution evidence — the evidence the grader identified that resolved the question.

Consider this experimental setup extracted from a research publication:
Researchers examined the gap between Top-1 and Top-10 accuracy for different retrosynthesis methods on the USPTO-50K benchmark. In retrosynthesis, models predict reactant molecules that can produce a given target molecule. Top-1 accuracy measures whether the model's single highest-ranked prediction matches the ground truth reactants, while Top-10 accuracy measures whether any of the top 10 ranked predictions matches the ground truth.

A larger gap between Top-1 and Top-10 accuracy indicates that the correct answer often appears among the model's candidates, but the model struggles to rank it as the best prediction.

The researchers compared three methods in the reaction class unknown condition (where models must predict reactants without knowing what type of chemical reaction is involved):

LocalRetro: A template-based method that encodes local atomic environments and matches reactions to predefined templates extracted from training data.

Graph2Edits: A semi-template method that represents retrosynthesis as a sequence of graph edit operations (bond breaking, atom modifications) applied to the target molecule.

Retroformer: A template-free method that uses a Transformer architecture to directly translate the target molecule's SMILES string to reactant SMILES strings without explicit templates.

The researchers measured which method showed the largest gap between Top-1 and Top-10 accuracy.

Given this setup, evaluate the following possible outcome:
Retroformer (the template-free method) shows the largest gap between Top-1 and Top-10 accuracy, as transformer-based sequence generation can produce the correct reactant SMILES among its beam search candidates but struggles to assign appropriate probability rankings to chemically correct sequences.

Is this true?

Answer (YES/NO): NO